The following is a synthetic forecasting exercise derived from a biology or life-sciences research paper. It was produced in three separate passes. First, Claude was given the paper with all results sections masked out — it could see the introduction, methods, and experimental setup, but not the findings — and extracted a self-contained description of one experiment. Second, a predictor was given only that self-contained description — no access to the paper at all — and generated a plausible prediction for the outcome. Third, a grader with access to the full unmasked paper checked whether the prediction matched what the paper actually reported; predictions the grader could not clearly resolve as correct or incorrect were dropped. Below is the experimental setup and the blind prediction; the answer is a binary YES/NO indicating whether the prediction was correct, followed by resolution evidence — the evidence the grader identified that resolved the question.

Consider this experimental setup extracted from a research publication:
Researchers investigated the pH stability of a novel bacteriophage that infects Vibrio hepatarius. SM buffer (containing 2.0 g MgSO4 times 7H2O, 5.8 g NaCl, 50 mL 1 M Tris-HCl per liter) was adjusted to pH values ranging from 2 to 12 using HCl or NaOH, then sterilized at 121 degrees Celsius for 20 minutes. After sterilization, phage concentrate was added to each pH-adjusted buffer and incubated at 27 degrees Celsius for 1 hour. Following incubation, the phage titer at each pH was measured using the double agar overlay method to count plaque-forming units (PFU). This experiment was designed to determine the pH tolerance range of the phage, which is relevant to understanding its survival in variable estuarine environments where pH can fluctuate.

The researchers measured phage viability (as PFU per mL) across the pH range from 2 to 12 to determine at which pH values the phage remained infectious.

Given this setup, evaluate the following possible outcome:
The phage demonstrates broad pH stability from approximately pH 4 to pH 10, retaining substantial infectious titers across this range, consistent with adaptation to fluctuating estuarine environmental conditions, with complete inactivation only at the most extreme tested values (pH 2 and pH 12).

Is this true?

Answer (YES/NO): NO